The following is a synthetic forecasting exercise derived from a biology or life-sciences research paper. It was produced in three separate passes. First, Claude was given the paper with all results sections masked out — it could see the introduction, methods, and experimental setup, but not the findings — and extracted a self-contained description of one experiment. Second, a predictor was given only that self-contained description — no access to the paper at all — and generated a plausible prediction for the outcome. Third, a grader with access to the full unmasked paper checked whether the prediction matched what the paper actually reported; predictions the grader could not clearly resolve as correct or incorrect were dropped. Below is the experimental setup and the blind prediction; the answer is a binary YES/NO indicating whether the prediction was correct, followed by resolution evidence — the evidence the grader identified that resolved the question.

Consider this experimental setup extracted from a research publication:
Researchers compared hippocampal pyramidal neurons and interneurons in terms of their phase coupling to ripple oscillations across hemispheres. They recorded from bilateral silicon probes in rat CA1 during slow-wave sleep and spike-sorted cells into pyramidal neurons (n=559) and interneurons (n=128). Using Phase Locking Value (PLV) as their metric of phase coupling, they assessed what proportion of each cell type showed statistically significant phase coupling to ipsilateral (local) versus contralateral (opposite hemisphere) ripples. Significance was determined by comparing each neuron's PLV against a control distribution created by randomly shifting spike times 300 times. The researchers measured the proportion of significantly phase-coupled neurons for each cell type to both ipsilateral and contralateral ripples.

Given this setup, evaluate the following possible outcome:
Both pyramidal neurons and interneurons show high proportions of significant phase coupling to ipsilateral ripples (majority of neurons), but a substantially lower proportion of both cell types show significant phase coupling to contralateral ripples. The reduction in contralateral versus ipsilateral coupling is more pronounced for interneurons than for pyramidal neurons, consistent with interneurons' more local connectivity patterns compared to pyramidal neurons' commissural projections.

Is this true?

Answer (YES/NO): NO